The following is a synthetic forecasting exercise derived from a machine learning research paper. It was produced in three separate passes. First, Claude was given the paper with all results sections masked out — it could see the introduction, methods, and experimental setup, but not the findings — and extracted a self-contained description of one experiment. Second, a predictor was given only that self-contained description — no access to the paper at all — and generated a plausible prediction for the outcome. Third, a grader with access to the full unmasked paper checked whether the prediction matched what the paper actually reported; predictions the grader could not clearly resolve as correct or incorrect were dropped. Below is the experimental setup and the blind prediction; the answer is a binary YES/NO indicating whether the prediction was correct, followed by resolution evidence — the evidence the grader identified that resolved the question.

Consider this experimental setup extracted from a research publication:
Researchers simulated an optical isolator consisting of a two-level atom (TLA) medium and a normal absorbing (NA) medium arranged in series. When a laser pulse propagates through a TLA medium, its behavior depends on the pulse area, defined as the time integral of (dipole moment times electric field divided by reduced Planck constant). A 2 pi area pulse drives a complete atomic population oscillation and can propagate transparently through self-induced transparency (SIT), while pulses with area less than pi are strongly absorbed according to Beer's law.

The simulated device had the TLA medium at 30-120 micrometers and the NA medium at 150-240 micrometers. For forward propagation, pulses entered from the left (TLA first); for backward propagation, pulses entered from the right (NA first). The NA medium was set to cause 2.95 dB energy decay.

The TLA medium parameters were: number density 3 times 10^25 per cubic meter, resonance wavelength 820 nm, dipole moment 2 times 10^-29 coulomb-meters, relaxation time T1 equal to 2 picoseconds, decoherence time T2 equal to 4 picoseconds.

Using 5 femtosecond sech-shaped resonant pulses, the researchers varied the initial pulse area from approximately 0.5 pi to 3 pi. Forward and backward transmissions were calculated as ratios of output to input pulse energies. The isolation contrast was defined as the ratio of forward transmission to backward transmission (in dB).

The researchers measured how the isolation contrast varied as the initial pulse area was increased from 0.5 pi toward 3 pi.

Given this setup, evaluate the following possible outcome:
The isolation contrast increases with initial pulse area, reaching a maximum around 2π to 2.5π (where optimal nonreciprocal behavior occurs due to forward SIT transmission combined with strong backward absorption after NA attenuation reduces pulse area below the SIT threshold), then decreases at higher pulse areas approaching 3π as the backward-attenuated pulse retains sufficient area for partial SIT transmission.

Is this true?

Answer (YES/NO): YES